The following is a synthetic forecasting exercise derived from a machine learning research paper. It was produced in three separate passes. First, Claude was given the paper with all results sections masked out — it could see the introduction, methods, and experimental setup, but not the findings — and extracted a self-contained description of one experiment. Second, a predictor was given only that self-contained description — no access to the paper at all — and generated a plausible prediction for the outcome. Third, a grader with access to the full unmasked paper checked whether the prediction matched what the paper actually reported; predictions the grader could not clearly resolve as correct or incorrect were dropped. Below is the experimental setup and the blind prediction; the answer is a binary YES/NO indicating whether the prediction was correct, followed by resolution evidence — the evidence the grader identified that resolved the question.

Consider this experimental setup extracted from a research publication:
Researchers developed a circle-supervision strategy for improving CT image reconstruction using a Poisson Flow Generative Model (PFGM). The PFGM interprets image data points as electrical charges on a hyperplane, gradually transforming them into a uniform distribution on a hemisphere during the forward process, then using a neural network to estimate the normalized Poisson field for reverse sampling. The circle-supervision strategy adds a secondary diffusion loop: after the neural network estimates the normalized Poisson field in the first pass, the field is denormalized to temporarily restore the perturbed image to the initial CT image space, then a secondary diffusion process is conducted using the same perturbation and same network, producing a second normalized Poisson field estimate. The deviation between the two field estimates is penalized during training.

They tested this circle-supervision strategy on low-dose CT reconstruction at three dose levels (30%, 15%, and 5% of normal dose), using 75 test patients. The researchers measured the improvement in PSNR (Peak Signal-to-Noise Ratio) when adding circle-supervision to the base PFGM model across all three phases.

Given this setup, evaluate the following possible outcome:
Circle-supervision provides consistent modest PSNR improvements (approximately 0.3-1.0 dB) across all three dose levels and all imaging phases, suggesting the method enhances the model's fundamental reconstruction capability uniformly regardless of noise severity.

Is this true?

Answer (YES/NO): NO